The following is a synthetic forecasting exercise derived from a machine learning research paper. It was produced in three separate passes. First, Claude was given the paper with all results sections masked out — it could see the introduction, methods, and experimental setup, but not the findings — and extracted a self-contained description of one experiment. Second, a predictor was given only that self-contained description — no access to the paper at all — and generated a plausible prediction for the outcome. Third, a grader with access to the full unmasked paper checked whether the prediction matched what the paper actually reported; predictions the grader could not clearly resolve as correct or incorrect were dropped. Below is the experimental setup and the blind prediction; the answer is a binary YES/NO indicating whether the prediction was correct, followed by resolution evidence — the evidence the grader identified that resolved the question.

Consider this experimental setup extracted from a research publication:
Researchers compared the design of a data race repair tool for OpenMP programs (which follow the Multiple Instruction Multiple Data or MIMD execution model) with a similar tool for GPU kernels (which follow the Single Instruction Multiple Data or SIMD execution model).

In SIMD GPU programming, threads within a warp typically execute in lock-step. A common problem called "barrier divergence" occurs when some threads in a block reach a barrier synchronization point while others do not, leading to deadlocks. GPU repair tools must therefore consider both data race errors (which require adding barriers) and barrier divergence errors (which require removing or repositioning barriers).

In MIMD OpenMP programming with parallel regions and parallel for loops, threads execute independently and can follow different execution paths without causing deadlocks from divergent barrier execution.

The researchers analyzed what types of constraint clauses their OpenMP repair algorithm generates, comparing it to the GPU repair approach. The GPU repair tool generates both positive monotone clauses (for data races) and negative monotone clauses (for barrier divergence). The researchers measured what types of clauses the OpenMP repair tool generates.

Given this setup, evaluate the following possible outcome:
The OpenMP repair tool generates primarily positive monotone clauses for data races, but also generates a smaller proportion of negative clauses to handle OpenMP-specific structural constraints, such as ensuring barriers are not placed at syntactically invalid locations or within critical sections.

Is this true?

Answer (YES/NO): NO